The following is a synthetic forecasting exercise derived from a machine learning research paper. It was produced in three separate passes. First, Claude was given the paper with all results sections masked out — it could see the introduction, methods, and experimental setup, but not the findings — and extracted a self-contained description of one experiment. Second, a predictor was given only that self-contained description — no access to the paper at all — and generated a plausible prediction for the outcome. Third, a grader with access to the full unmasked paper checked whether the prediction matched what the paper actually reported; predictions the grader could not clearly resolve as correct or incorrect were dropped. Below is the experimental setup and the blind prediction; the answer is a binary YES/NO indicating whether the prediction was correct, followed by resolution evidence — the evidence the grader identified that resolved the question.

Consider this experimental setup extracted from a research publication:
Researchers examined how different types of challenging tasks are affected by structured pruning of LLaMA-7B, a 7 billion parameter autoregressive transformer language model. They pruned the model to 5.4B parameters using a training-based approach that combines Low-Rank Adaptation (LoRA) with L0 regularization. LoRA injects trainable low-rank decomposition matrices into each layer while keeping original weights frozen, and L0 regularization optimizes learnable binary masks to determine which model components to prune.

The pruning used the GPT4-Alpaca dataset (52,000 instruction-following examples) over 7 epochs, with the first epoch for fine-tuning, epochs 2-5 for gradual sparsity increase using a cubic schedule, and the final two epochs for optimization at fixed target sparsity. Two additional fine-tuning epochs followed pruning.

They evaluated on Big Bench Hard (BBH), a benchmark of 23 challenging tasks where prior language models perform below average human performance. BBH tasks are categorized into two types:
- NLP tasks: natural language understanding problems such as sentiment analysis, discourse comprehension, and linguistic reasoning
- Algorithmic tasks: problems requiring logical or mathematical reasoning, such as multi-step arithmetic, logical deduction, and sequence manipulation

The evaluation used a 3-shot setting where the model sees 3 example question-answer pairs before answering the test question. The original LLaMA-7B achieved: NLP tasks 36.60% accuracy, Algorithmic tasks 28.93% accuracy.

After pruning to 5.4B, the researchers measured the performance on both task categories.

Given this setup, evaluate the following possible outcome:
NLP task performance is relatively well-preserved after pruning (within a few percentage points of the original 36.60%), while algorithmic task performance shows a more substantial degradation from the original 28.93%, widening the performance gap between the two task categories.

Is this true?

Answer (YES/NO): NO